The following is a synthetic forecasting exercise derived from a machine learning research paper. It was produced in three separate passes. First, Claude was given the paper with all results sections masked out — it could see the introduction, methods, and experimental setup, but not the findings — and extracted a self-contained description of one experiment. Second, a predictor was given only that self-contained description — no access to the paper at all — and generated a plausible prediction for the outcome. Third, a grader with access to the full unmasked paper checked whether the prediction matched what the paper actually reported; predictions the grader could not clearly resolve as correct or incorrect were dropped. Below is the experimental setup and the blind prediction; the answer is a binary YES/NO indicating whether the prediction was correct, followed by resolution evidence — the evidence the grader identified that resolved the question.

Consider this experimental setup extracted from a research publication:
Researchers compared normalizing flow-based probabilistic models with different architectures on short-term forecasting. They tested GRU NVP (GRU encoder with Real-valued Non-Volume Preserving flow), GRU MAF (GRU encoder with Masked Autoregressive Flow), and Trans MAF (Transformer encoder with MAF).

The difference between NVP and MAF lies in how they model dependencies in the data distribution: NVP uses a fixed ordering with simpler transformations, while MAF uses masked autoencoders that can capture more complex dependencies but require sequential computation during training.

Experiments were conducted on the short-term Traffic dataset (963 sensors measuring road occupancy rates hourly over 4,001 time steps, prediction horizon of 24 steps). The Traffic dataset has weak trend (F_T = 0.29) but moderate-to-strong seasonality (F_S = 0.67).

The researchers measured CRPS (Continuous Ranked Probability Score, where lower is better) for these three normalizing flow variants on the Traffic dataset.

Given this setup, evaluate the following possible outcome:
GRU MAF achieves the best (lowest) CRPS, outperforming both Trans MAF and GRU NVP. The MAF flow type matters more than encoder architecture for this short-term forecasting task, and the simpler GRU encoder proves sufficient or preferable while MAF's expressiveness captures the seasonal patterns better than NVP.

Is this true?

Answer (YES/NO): NO